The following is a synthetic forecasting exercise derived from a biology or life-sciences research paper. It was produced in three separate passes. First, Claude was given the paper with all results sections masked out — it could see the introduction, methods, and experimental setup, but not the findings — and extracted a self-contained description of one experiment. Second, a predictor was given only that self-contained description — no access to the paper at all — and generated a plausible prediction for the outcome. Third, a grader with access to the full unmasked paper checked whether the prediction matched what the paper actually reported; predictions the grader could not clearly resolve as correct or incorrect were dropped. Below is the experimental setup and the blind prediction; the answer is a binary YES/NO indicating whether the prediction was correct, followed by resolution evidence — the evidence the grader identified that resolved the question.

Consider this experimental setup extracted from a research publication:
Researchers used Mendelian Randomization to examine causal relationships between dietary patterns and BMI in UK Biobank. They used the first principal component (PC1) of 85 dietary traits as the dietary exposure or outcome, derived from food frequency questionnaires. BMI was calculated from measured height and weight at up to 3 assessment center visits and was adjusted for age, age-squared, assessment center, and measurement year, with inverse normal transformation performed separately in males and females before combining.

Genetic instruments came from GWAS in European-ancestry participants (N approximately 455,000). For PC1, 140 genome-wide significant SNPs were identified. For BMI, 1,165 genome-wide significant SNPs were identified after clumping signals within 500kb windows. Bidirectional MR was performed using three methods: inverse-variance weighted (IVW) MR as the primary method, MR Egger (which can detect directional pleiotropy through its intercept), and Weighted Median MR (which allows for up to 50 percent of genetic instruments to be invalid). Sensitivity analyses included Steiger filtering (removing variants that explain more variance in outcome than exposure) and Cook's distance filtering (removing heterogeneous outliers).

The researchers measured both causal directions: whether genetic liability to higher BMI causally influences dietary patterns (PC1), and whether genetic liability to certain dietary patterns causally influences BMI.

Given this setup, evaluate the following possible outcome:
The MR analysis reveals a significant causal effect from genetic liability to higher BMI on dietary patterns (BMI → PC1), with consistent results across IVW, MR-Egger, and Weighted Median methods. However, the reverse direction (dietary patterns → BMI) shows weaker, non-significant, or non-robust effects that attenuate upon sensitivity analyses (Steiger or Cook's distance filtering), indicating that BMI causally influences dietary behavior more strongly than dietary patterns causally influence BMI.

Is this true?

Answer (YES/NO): NO